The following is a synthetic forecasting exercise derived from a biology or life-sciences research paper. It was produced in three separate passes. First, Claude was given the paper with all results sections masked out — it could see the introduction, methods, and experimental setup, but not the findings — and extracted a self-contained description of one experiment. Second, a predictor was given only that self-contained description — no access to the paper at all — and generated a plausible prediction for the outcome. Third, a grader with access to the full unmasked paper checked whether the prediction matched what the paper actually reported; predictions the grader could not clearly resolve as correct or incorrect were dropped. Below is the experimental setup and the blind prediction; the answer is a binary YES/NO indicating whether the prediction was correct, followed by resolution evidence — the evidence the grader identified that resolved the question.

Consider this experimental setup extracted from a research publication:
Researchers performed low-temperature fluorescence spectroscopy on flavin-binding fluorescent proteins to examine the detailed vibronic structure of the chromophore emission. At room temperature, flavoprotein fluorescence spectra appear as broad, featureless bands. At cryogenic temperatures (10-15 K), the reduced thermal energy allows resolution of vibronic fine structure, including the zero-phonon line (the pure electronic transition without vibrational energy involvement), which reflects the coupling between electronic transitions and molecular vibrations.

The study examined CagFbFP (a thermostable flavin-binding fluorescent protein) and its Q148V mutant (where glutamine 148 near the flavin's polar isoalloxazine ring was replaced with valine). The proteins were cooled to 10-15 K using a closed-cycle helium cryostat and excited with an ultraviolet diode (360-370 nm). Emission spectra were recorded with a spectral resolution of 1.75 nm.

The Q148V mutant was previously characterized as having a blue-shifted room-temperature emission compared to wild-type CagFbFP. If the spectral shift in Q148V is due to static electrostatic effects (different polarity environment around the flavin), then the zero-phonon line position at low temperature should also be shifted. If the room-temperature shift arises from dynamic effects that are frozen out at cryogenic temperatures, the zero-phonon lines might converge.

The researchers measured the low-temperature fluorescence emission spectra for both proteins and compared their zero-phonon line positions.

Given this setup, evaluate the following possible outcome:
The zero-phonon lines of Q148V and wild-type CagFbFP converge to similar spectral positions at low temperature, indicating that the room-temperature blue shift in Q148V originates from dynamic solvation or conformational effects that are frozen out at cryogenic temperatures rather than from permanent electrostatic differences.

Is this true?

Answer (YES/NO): NO